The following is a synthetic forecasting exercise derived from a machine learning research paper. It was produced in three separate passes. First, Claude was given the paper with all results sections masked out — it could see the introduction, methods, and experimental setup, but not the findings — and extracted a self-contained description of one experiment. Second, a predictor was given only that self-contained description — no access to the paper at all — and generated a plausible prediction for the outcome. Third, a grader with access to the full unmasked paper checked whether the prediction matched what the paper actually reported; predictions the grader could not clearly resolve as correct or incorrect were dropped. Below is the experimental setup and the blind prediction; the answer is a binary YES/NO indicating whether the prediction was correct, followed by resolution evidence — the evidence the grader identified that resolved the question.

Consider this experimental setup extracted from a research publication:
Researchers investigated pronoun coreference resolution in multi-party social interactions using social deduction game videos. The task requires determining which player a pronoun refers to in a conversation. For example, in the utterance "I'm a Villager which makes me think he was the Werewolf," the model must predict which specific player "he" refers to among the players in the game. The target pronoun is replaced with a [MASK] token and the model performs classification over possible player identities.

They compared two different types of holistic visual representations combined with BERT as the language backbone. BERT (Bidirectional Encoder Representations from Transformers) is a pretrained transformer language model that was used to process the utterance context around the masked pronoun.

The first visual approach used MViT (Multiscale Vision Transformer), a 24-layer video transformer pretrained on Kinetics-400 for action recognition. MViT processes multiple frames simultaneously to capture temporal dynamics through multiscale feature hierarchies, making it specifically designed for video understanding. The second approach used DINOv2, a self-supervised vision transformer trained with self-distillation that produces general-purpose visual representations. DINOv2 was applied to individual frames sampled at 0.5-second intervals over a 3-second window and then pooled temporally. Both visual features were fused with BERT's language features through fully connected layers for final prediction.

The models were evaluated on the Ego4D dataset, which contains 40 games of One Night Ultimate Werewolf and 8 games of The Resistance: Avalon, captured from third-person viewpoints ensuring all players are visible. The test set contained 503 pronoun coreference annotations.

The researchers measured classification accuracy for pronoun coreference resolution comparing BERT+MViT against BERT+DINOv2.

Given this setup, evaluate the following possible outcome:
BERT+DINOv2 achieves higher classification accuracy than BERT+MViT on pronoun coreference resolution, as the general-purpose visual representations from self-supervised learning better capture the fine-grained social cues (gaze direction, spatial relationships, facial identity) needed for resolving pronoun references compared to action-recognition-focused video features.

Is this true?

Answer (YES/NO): NO